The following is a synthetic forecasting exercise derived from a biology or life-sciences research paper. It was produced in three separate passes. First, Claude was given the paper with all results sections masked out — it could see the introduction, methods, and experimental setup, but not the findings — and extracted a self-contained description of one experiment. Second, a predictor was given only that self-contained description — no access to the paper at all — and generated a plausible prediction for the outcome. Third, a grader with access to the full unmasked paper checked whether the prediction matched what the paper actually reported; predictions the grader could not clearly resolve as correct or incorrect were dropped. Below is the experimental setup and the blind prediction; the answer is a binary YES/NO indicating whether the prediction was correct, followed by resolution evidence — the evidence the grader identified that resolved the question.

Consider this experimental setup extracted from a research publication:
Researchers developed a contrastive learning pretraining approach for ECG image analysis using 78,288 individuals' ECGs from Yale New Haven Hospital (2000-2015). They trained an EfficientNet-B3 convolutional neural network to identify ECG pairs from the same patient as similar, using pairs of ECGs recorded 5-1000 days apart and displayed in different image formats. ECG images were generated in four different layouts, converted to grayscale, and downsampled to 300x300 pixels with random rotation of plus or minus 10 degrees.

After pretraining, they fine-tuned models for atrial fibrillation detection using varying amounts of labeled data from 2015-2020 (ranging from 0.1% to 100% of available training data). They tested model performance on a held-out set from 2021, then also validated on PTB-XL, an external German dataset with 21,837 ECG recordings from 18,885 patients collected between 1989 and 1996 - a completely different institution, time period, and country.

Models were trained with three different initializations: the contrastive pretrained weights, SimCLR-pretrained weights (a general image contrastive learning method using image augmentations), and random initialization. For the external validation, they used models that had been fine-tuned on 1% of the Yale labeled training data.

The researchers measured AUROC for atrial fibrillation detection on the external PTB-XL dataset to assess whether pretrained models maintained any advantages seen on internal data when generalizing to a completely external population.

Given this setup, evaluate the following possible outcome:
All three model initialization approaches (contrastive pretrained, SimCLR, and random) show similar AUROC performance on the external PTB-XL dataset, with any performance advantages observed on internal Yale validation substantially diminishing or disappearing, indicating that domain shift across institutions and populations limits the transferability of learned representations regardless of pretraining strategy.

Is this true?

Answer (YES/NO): NO